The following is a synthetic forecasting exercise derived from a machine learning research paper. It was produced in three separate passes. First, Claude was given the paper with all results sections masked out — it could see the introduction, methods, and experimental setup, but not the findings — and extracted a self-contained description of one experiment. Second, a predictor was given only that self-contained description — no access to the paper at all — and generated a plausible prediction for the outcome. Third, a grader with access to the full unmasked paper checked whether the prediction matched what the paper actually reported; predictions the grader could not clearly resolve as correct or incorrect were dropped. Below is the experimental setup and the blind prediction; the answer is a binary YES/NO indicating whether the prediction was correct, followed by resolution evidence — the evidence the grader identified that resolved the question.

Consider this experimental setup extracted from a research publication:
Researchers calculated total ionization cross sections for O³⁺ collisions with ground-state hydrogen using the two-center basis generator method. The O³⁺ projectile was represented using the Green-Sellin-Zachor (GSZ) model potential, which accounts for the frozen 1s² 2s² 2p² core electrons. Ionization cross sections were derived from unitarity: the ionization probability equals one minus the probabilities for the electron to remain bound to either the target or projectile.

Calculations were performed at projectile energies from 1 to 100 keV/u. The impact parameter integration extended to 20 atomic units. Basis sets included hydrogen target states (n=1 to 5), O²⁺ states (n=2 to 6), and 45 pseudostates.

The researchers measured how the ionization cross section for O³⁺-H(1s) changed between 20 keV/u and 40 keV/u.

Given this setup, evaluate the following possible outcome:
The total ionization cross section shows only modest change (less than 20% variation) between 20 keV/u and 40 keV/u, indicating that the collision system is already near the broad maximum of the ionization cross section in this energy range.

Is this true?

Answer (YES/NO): NO